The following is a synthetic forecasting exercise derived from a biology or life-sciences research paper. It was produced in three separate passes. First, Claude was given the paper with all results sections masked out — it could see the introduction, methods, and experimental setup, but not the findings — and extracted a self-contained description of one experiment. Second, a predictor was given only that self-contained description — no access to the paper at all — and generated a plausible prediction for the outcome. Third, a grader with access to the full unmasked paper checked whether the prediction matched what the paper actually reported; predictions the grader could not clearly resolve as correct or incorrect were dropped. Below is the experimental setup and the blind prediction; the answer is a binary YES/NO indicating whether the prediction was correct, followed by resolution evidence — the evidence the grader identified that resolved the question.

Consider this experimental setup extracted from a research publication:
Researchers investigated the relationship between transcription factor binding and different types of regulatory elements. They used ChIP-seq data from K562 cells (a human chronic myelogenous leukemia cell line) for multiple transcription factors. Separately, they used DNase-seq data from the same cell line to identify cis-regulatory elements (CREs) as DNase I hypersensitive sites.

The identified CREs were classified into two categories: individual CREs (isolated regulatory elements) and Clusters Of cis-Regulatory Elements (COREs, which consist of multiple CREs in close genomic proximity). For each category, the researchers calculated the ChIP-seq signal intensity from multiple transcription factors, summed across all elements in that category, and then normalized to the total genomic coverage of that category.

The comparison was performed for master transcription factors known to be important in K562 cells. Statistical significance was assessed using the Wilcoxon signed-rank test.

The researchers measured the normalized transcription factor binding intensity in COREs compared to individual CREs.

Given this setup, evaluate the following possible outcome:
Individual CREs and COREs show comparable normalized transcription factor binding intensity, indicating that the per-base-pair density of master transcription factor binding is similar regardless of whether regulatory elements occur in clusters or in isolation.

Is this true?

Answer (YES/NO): NO